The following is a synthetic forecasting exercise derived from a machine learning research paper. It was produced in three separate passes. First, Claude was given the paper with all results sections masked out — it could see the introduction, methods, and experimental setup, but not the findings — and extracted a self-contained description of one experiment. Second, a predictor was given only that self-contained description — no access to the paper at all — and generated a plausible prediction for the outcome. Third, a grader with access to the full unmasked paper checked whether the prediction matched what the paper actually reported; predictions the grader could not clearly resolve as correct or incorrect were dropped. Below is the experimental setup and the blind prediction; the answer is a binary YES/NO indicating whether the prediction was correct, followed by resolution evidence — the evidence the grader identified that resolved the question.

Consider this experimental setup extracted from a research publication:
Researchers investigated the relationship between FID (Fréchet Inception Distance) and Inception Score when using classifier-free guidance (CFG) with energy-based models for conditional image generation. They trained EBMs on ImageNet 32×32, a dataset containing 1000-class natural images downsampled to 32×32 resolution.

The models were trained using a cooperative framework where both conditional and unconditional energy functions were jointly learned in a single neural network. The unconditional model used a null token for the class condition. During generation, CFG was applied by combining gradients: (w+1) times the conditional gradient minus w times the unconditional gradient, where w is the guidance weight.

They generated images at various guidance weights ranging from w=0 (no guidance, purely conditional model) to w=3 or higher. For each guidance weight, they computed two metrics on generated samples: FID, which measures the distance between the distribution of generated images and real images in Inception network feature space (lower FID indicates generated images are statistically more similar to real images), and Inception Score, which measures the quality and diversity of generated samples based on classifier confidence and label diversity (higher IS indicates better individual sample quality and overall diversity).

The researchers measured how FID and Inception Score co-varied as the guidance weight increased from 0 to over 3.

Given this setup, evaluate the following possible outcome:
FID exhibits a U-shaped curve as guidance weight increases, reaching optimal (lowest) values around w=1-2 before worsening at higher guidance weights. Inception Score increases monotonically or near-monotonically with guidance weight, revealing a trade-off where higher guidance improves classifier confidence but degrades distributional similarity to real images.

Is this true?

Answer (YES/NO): NO